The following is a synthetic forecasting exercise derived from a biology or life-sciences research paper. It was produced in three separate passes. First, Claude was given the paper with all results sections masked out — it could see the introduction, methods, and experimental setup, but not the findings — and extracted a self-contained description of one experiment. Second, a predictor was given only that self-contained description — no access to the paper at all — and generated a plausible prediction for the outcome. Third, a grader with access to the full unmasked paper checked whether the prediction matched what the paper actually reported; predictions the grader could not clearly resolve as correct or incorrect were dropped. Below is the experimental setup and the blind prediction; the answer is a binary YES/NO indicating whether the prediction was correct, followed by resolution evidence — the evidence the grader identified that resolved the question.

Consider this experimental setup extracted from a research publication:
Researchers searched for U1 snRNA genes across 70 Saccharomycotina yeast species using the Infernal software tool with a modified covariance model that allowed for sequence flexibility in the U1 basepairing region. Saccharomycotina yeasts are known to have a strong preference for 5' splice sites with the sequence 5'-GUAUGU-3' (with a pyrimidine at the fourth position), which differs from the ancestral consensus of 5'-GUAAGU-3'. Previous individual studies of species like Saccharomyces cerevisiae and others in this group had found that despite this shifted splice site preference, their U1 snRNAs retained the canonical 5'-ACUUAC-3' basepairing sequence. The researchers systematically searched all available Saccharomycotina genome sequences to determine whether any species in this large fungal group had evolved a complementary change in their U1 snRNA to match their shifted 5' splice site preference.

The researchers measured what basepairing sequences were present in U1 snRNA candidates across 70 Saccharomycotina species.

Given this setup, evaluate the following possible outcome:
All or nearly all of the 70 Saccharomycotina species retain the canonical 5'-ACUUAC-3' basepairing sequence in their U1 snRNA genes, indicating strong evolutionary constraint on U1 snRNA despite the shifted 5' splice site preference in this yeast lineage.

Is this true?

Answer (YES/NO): YES